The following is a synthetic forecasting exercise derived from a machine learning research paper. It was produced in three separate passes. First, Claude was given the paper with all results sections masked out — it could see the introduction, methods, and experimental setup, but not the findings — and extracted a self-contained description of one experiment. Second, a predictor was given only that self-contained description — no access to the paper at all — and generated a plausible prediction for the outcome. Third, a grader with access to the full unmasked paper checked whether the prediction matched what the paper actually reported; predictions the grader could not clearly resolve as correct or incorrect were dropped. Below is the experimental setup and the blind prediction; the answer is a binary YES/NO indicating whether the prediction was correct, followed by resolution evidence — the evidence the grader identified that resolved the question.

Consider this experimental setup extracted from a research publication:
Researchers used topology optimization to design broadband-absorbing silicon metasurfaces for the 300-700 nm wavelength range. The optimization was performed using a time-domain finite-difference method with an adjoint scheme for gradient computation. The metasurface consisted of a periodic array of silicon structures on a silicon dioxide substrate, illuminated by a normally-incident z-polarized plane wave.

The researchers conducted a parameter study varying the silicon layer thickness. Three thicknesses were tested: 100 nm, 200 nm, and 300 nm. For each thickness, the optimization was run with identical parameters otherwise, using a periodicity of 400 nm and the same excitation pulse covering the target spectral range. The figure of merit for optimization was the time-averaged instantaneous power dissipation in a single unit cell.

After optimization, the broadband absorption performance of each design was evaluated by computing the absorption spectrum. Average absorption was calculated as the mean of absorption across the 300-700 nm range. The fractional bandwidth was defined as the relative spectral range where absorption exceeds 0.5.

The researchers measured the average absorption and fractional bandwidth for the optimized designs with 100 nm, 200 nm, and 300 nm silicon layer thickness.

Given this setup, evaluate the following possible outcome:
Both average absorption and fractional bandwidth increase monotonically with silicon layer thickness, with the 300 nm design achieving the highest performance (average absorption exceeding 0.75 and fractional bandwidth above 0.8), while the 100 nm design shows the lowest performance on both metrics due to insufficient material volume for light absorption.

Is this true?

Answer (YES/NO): NO